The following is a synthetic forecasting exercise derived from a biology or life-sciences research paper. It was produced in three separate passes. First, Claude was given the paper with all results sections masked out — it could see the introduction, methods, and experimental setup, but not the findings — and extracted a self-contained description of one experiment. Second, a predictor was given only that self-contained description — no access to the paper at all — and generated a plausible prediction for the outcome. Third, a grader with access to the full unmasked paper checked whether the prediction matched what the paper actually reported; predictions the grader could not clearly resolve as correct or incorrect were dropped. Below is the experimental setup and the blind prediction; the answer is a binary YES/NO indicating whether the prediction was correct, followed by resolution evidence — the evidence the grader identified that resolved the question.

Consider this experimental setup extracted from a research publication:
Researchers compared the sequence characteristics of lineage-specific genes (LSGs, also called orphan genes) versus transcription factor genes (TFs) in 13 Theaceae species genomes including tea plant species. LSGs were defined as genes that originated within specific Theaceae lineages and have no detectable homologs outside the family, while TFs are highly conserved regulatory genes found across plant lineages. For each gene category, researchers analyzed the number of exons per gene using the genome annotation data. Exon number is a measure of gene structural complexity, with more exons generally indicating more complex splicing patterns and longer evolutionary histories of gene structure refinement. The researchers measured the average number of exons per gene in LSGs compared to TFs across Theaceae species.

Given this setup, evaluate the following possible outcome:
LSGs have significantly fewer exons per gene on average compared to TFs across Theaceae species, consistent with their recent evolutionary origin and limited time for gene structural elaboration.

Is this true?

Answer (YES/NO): YES